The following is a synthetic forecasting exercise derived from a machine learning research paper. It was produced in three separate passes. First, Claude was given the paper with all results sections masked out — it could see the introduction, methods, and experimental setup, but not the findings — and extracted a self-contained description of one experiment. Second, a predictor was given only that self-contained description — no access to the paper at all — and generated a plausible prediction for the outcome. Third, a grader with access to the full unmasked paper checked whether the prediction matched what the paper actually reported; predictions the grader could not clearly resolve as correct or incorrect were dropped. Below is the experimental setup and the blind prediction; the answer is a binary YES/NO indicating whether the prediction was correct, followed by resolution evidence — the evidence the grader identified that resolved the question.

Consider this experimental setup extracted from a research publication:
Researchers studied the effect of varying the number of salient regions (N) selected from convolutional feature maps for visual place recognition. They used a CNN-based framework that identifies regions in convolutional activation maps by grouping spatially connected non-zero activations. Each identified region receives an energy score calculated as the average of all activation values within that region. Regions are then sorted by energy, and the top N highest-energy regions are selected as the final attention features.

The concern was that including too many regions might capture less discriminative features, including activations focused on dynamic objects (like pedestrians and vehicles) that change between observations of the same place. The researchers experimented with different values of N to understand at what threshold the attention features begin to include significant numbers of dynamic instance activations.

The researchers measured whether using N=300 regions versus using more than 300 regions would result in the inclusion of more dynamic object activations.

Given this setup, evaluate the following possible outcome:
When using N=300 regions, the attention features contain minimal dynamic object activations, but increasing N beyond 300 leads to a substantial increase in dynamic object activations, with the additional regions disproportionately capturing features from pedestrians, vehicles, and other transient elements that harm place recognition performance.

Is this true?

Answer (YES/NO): NO